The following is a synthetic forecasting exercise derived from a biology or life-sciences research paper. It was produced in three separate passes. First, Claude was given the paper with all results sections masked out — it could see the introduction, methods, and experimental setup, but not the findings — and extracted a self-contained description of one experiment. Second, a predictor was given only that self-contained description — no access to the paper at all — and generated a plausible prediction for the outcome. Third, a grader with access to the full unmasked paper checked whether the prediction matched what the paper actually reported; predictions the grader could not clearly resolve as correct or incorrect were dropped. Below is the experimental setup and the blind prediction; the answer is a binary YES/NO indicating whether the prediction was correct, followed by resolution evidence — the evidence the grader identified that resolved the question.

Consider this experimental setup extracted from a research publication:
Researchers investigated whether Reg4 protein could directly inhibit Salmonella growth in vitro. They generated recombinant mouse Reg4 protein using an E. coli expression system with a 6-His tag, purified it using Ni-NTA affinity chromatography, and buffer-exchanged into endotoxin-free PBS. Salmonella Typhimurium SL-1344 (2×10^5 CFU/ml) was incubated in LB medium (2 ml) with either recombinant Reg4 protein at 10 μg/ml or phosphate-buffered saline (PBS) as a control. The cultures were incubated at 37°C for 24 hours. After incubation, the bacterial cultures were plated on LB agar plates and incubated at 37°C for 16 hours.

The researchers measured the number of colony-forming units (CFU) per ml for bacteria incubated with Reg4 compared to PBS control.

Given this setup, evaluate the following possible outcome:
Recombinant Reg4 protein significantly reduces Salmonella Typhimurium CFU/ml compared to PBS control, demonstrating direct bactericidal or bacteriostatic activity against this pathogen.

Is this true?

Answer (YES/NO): YES